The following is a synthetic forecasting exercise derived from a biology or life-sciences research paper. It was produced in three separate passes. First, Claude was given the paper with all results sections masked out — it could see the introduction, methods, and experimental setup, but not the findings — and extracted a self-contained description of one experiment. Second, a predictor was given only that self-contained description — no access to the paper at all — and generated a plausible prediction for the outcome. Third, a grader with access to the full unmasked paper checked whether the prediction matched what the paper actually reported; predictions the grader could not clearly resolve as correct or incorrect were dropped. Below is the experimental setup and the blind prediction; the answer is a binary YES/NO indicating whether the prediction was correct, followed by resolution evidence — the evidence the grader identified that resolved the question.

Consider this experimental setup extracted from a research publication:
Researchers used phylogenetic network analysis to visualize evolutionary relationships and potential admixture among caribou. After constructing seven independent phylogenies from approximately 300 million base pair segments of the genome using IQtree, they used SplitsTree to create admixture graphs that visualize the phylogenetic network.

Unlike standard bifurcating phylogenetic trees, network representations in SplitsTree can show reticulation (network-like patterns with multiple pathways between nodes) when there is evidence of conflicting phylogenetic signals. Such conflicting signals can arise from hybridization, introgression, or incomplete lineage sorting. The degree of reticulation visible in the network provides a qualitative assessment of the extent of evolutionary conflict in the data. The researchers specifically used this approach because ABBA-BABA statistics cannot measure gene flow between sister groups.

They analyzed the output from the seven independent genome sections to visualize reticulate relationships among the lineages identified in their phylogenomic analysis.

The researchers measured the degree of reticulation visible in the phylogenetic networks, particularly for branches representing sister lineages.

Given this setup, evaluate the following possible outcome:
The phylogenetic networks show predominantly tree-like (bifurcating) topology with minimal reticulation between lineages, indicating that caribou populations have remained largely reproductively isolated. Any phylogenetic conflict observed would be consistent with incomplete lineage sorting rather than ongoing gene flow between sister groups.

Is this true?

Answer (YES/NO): NO